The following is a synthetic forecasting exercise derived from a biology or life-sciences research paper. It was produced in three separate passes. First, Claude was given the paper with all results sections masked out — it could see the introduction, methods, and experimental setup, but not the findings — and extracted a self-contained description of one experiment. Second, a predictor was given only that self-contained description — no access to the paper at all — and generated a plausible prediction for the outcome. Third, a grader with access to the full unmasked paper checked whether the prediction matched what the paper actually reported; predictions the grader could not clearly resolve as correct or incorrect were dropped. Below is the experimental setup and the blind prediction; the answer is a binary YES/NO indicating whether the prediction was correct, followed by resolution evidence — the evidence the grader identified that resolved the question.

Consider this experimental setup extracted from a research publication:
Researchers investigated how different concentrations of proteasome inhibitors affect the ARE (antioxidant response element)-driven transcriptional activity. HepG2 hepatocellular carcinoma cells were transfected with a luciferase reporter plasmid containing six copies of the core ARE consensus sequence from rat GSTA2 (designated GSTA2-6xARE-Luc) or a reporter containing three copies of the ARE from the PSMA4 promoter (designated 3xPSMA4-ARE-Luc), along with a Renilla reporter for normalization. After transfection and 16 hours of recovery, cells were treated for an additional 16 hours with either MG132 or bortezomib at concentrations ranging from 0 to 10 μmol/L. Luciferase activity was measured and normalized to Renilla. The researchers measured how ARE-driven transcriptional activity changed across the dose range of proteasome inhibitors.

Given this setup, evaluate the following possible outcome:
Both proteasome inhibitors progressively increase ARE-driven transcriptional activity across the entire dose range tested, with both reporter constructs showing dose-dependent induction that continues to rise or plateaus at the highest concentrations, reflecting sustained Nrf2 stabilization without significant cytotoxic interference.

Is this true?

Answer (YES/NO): YES